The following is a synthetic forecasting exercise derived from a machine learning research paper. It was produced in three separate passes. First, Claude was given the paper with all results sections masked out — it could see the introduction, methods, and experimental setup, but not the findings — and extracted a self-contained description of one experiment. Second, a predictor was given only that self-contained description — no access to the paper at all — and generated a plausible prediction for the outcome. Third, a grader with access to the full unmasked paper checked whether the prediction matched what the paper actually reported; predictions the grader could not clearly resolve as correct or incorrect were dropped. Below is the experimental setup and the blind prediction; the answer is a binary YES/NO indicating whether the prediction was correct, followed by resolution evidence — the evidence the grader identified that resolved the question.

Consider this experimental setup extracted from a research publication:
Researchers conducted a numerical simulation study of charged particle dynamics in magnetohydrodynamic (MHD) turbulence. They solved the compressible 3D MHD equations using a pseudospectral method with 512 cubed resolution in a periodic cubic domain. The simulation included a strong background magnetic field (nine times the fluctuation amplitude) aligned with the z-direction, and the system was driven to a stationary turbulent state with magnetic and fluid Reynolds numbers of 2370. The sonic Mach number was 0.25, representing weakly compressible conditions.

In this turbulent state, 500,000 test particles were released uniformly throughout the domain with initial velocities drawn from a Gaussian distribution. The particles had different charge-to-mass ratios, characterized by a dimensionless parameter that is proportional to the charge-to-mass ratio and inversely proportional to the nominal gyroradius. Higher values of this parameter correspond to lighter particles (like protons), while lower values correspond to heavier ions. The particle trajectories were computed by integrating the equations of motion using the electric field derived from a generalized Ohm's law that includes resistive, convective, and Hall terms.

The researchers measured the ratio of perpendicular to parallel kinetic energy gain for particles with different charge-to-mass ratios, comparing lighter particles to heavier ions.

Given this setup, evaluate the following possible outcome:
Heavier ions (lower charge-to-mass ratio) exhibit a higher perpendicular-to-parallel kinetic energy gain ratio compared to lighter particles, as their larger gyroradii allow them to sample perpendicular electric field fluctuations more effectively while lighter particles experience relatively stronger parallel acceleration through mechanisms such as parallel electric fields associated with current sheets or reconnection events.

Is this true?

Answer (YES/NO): YES